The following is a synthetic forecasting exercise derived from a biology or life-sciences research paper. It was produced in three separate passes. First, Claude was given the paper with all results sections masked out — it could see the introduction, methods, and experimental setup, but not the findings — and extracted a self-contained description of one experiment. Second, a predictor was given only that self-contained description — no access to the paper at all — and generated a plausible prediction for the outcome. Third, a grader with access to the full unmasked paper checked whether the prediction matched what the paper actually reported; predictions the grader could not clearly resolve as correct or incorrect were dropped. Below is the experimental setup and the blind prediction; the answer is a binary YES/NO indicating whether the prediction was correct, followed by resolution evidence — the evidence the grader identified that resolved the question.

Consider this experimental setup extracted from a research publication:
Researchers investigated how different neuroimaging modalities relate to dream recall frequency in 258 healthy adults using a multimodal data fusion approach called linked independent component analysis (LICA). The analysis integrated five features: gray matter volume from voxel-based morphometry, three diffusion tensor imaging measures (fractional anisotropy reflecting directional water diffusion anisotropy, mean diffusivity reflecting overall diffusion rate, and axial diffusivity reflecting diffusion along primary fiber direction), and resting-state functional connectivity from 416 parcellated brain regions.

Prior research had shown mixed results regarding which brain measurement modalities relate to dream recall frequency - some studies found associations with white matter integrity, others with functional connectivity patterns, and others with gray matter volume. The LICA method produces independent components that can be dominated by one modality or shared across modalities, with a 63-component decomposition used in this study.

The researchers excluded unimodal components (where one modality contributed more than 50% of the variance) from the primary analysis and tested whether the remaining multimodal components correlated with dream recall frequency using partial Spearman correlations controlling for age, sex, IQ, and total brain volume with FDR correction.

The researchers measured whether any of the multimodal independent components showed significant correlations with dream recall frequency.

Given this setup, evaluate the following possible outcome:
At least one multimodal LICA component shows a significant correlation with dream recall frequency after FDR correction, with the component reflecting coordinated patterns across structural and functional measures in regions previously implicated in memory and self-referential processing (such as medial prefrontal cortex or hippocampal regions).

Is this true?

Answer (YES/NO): NO